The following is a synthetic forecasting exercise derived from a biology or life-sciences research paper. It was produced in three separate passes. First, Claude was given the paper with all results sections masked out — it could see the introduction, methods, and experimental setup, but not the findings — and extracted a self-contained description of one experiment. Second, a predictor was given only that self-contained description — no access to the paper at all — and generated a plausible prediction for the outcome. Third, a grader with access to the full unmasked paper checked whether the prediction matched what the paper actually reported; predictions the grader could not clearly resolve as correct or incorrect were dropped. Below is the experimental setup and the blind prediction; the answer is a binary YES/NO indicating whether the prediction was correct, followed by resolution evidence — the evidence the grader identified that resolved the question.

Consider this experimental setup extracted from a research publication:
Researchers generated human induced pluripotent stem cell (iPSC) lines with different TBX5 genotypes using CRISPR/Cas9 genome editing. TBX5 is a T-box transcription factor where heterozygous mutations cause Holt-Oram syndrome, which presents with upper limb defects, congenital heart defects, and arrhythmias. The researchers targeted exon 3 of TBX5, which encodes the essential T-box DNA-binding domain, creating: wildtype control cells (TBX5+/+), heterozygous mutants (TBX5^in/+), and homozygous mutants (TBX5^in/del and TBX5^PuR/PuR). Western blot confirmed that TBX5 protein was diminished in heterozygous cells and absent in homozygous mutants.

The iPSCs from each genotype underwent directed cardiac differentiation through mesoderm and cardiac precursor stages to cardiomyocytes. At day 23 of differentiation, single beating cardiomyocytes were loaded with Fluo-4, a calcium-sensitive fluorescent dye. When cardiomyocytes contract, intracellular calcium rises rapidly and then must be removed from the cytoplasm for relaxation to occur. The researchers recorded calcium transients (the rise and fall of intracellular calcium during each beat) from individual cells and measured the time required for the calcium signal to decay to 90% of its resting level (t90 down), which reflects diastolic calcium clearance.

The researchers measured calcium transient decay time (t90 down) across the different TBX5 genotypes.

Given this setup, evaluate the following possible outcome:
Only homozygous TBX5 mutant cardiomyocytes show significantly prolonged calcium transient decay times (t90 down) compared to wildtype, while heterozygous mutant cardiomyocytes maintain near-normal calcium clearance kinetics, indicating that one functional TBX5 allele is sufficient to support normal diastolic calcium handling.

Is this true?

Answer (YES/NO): NO